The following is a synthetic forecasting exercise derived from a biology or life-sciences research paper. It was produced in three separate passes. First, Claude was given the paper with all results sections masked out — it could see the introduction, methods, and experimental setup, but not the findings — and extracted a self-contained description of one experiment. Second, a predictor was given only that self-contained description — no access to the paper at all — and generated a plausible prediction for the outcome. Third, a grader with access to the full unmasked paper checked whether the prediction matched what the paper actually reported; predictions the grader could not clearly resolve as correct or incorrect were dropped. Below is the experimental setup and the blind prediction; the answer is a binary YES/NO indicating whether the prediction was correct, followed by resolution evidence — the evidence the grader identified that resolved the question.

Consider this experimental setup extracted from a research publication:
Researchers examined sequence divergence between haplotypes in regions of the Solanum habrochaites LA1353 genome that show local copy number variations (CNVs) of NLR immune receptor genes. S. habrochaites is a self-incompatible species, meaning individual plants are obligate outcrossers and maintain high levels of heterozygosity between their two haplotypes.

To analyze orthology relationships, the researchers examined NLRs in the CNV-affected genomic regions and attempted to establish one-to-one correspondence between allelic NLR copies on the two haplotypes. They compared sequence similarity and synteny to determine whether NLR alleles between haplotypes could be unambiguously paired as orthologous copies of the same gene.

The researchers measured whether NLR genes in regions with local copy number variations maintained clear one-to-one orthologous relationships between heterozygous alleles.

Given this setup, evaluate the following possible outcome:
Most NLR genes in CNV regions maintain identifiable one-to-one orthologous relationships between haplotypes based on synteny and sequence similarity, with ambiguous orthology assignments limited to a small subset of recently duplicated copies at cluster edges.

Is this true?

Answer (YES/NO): NO